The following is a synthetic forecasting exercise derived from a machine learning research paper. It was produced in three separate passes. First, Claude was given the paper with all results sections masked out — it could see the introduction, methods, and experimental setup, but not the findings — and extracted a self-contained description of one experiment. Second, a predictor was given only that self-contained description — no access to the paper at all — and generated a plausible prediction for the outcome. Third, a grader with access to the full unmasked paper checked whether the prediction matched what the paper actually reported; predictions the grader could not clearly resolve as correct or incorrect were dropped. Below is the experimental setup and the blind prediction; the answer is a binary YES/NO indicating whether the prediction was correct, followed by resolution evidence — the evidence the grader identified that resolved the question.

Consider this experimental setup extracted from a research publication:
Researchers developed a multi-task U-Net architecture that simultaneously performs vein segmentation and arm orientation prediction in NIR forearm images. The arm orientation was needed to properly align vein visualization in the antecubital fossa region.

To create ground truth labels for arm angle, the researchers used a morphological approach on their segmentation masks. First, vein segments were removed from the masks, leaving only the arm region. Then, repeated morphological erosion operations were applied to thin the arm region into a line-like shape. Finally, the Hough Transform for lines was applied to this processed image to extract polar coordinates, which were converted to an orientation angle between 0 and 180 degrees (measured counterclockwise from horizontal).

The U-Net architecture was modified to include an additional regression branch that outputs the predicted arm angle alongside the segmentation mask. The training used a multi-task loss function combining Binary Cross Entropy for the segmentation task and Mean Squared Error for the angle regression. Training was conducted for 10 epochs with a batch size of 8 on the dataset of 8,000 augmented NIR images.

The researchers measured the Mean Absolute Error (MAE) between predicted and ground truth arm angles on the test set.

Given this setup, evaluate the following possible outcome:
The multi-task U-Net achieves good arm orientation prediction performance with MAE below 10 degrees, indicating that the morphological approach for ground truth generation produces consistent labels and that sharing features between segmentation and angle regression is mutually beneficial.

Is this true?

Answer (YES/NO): NO